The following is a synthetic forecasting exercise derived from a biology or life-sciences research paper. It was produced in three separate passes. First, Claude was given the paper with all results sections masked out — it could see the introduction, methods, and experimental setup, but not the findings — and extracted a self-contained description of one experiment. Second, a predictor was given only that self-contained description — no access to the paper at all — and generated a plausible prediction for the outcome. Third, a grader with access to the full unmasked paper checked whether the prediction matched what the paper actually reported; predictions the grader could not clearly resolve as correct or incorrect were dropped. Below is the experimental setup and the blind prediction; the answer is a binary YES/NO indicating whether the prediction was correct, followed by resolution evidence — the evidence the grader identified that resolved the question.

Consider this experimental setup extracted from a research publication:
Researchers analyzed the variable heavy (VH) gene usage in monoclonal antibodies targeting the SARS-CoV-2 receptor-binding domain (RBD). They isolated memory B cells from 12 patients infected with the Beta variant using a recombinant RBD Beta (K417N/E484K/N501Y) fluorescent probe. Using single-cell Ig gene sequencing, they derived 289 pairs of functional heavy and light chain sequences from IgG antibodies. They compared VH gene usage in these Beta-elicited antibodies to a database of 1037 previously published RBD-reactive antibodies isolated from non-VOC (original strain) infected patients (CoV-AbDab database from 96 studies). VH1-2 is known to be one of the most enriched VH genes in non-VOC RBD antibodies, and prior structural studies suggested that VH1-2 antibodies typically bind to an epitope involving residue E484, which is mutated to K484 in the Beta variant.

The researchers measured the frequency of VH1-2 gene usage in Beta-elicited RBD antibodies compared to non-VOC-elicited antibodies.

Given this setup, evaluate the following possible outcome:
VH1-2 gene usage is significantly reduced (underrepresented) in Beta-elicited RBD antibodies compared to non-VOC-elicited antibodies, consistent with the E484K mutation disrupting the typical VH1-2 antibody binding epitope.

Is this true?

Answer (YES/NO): YES